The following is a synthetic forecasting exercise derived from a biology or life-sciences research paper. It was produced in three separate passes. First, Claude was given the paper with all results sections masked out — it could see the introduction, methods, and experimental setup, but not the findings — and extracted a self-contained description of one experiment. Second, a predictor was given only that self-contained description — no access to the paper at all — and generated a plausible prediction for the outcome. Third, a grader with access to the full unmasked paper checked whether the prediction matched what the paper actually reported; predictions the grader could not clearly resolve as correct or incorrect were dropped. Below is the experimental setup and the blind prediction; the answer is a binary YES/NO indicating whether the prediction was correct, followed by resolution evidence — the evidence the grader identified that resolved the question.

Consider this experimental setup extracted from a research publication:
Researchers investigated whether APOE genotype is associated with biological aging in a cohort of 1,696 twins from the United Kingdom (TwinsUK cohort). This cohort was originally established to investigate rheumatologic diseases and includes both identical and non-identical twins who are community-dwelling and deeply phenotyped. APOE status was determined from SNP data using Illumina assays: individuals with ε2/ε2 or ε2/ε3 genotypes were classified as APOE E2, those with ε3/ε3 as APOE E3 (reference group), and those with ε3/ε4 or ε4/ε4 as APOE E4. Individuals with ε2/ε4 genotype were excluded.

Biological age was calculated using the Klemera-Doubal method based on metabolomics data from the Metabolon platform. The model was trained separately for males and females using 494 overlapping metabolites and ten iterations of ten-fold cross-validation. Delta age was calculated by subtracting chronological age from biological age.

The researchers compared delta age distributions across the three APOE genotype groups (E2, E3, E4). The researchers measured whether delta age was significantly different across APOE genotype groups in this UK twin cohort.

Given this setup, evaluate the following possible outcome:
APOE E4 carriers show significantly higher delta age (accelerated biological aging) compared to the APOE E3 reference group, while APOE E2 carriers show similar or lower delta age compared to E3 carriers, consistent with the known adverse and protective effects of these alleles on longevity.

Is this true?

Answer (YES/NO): NO